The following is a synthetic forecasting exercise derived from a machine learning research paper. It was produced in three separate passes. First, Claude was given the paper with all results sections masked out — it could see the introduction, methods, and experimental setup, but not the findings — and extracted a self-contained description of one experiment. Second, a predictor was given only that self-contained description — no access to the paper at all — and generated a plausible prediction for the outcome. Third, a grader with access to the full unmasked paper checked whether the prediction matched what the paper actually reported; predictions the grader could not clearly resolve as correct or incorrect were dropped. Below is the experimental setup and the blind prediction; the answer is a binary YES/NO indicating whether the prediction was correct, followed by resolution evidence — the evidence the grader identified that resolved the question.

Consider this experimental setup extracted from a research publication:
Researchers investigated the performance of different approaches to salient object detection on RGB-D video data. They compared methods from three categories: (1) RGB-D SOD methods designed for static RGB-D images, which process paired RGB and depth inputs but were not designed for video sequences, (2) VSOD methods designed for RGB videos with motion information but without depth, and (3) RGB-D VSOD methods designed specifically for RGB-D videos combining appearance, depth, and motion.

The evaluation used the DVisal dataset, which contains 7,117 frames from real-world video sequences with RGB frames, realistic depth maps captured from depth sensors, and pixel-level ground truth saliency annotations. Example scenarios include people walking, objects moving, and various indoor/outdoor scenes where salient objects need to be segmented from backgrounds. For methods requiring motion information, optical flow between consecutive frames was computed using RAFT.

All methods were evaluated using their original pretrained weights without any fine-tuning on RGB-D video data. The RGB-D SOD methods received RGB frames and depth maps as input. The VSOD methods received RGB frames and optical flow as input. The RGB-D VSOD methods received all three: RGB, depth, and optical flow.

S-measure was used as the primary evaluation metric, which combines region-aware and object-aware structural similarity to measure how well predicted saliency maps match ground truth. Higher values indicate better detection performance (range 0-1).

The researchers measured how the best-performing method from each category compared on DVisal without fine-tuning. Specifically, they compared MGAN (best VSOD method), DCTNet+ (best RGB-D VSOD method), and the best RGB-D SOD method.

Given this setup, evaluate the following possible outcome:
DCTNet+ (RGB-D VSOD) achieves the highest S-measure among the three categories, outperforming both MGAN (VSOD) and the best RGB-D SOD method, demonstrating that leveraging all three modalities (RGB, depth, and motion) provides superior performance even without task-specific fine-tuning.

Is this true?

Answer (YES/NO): NO